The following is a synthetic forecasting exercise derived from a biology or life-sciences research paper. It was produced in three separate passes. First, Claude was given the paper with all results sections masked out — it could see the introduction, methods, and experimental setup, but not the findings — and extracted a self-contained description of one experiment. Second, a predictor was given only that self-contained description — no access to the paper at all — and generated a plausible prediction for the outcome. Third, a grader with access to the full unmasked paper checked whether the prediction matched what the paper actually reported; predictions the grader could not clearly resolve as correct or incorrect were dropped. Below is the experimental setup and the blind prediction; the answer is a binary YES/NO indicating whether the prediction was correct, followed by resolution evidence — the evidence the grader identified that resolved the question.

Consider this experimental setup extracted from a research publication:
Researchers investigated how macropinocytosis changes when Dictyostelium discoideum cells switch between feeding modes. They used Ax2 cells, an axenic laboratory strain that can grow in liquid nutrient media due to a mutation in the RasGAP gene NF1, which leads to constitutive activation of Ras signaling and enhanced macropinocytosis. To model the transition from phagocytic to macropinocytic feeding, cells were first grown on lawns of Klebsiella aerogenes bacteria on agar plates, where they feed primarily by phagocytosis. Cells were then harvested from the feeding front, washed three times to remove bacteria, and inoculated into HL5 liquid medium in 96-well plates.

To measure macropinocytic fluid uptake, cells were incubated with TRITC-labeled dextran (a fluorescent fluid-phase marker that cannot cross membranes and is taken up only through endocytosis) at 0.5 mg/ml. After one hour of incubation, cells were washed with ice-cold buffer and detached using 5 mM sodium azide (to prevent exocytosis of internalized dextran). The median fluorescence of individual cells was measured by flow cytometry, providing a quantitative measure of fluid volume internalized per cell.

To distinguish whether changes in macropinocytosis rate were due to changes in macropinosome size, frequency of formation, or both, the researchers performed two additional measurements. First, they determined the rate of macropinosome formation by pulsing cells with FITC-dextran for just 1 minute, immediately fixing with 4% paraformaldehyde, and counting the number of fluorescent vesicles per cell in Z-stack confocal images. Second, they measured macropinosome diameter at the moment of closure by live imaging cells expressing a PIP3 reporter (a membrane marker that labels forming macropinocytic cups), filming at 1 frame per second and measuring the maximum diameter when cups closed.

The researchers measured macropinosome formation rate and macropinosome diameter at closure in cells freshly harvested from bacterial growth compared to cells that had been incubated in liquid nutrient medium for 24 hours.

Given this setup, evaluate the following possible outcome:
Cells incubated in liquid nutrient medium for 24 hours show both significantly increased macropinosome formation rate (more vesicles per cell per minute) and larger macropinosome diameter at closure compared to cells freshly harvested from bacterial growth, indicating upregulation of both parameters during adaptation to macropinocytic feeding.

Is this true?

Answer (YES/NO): YES